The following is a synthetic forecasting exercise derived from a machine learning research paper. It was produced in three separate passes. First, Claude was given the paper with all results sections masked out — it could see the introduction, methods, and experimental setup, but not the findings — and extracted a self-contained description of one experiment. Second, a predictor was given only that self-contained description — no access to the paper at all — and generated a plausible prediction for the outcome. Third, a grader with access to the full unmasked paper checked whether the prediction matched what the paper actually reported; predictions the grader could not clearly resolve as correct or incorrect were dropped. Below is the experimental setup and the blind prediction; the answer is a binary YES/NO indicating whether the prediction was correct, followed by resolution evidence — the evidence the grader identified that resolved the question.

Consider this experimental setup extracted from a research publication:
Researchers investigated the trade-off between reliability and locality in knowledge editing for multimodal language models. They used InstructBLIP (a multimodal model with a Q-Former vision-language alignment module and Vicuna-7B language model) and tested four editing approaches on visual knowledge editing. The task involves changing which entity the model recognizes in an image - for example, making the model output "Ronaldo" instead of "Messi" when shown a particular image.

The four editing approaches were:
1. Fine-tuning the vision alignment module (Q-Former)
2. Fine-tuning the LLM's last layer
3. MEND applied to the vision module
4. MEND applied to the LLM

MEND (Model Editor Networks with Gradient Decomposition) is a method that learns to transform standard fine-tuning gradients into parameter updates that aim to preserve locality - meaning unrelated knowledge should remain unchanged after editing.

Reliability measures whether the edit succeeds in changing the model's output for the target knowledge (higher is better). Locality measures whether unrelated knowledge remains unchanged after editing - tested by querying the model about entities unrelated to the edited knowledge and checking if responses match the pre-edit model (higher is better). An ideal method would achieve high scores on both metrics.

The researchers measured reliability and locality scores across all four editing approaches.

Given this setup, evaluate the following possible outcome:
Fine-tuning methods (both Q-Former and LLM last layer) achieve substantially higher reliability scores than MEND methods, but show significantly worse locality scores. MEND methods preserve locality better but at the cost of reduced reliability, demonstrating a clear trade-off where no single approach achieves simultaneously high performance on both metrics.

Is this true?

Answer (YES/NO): YES